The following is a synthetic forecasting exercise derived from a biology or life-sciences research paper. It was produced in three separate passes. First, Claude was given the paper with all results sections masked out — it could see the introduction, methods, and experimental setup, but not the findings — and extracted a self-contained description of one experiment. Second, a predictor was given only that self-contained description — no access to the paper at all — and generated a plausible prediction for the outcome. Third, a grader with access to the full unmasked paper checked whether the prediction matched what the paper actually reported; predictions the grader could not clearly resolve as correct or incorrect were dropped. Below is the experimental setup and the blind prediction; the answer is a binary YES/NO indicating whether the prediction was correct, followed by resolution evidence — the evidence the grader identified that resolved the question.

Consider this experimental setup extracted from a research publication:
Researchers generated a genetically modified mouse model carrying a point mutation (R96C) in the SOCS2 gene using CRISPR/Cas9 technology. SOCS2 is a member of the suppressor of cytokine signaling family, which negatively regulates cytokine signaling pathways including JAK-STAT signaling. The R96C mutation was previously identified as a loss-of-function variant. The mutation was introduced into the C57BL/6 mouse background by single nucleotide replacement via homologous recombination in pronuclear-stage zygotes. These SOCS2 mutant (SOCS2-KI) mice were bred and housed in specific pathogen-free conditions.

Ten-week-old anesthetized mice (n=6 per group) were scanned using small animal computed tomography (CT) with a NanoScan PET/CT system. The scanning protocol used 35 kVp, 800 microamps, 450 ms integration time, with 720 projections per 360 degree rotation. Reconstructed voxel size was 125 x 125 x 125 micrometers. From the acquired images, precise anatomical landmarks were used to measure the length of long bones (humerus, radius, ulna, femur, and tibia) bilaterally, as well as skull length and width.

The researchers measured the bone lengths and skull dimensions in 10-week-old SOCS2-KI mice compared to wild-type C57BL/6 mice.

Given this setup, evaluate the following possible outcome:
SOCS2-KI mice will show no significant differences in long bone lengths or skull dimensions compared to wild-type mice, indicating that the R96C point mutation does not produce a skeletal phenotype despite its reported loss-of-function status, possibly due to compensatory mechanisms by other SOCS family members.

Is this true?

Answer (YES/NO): NO